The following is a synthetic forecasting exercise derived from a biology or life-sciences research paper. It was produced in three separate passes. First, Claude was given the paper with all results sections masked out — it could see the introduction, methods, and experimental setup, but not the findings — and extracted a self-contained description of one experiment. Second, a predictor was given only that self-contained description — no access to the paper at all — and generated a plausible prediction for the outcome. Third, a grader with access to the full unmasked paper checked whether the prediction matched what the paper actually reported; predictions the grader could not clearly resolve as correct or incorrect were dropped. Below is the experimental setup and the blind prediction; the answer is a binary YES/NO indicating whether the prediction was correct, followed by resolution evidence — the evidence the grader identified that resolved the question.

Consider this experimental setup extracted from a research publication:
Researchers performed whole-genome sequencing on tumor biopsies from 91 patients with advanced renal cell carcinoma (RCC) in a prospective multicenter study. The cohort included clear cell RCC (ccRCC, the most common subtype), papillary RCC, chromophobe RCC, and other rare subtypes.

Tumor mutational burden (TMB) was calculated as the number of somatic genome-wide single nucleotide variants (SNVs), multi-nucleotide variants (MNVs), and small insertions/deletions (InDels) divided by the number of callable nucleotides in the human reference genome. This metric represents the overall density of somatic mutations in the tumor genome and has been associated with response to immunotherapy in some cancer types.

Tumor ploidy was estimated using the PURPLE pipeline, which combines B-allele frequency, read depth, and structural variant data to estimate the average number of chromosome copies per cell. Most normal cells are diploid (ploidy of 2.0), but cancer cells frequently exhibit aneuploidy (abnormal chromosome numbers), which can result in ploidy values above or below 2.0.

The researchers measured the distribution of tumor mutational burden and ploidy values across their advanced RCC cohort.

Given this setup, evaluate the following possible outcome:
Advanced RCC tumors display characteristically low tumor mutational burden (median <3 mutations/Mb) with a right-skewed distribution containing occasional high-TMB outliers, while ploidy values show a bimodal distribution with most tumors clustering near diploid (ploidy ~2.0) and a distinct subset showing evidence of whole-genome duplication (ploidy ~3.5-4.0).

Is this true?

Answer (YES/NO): YES